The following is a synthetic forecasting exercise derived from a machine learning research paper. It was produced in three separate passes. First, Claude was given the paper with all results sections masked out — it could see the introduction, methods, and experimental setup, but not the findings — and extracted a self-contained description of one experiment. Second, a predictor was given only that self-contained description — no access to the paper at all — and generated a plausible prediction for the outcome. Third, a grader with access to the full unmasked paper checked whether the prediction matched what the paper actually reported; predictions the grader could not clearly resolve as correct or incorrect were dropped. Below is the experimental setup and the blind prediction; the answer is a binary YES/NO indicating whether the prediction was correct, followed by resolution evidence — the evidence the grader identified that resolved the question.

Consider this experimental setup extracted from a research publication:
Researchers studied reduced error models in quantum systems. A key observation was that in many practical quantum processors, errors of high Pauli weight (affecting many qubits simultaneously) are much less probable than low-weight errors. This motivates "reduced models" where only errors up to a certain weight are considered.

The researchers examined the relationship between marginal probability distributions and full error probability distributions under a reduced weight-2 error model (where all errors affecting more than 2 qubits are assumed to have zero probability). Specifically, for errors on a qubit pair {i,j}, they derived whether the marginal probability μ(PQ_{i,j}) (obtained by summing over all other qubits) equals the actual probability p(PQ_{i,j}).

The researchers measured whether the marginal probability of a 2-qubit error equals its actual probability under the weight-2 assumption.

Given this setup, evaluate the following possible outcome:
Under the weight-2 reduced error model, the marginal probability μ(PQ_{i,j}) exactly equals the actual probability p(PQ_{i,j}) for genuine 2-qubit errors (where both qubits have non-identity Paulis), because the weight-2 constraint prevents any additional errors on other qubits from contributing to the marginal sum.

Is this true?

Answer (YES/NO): YES